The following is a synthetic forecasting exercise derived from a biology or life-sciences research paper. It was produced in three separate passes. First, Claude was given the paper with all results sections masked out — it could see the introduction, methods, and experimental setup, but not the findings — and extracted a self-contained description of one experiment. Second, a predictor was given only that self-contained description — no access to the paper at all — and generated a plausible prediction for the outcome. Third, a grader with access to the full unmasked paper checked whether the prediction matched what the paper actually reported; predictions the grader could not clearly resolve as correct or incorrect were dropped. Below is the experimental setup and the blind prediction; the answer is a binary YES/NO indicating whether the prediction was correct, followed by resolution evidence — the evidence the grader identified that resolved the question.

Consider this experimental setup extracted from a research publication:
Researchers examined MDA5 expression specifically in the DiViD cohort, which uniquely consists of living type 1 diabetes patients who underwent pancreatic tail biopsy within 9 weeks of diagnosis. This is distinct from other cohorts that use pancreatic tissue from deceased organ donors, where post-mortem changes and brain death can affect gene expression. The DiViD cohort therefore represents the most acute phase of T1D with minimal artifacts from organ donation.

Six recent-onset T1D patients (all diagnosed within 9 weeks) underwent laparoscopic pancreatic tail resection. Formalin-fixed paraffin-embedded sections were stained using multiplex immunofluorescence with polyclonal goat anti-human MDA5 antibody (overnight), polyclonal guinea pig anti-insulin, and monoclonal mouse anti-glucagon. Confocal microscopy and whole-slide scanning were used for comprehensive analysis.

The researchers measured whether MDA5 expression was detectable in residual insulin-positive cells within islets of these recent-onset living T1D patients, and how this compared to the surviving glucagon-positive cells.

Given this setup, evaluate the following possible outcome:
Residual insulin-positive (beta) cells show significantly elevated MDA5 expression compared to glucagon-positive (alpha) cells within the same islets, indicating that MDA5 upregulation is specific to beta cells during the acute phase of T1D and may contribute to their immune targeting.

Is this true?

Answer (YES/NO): NO